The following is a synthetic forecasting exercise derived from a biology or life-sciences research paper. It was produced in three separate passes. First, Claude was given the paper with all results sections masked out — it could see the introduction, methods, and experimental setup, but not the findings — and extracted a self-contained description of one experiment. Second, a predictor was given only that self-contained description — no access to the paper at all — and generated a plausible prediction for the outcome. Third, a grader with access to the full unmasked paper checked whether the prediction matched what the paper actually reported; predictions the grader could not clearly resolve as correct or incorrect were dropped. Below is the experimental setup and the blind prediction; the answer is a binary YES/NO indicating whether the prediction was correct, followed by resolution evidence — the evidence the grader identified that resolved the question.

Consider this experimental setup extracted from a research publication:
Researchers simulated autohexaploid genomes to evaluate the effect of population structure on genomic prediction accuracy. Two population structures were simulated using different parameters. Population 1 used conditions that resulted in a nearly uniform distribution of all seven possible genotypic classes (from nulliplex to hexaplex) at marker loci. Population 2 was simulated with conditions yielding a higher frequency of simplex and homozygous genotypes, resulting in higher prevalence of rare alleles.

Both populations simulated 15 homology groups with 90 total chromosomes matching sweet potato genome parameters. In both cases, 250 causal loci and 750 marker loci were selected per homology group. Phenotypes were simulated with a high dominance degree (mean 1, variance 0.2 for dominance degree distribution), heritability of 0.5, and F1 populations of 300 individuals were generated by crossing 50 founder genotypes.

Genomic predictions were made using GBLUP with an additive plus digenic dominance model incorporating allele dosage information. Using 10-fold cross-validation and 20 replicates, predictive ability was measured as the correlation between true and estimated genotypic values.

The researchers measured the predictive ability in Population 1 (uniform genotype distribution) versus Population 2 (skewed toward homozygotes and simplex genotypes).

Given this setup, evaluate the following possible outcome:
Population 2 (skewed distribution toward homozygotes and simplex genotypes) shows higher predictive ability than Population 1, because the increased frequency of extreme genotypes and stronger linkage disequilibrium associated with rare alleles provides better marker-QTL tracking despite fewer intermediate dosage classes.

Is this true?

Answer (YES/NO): NO